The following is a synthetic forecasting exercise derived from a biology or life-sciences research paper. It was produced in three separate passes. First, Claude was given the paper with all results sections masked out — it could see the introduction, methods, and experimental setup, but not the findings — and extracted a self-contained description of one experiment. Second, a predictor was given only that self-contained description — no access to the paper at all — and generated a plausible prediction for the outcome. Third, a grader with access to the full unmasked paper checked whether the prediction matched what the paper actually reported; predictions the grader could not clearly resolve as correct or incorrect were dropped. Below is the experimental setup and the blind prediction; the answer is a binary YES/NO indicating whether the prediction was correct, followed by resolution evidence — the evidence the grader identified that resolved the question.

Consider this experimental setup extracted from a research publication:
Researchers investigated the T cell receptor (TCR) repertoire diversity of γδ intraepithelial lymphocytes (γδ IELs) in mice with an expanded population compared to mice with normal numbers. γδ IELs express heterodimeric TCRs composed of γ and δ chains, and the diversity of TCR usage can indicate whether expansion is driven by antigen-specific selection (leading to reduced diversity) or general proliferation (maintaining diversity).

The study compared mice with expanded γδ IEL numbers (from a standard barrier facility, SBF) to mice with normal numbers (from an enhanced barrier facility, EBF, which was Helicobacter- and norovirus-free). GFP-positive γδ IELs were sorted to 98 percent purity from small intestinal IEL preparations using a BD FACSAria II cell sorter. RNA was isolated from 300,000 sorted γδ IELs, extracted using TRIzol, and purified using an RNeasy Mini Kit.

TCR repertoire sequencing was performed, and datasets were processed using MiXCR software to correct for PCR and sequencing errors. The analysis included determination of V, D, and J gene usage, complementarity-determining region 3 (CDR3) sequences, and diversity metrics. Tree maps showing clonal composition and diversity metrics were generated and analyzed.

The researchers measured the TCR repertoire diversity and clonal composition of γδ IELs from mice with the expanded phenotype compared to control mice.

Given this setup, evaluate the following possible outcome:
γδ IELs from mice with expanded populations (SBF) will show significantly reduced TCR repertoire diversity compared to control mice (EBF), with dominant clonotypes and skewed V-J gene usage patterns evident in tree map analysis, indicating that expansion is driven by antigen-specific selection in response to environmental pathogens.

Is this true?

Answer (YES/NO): NO